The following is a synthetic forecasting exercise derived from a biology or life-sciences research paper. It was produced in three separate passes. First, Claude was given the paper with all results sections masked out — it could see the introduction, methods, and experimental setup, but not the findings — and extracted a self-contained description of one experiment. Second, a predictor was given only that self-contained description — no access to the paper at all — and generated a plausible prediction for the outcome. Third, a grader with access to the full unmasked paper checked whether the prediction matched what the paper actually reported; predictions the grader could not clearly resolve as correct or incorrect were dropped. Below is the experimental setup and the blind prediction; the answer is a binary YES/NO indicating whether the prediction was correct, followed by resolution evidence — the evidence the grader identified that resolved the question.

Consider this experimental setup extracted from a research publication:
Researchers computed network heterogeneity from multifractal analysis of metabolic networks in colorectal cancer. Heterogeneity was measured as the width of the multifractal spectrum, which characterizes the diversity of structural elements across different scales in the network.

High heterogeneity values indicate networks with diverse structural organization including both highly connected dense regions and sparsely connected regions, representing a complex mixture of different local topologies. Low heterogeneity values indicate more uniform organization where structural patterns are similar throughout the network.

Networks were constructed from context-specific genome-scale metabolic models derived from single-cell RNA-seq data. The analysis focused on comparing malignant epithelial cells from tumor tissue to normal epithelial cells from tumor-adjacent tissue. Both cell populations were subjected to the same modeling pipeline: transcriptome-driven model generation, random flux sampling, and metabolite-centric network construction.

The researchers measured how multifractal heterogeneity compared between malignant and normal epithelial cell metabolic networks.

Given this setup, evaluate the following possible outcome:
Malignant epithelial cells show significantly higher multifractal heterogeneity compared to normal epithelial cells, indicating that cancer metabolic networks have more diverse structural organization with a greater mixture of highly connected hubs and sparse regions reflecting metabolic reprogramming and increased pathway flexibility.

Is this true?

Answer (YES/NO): NO